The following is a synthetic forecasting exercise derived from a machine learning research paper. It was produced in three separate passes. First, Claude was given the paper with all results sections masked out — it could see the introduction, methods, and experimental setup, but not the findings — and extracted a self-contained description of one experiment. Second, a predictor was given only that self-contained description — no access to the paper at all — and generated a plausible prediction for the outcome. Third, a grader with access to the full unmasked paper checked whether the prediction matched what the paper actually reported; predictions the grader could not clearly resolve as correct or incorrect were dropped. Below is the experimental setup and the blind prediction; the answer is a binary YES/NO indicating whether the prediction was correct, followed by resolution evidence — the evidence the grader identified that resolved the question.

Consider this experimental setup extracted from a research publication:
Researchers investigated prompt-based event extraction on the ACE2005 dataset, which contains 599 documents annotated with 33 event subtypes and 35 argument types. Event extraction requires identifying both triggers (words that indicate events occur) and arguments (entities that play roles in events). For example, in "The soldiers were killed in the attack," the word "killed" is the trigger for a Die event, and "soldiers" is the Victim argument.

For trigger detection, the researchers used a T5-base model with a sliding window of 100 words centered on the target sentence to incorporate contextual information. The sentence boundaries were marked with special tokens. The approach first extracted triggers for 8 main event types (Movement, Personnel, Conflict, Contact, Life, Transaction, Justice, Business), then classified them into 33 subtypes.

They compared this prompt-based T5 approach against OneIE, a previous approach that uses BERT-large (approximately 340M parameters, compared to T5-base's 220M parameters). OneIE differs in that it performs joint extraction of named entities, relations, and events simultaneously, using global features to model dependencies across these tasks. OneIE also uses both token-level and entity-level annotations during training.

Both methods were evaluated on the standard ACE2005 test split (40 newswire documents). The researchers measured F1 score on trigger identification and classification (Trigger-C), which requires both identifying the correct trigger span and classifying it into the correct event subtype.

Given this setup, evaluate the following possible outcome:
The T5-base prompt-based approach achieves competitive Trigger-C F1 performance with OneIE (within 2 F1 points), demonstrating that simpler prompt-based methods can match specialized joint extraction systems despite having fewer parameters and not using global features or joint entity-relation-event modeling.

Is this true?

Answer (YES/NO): NO